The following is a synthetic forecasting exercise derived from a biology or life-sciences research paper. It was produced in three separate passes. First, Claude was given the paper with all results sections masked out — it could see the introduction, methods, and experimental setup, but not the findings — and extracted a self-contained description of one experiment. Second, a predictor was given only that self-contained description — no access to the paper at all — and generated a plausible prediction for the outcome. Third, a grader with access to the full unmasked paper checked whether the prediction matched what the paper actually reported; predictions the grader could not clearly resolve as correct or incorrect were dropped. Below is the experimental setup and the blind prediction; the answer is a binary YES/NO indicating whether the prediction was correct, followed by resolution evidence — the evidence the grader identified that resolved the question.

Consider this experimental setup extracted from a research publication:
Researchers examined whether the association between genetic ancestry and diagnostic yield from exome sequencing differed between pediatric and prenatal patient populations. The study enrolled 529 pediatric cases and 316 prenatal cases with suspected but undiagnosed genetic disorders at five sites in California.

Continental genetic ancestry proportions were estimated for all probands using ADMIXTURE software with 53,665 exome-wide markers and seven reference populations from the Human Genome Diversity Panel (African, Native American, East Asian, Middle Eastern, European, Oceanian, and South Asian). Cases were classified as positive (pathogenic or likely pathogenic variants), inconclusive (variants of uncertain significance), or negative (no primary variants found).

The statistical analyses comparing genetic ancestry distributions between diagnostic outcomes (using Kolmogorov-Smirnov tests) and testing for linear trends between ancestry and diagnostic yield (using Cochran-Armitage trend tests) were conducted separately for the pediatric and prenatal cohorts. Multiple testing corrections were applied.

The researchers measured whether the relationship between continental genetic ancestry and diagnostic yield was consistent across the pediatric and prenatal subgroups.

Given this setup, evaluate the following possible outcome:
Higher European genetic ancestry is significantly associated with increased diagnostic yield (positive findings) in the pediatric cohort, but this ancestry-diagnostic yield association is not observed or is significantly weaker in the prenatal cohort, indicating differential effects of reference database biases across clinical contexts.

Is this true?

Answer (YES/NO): NO